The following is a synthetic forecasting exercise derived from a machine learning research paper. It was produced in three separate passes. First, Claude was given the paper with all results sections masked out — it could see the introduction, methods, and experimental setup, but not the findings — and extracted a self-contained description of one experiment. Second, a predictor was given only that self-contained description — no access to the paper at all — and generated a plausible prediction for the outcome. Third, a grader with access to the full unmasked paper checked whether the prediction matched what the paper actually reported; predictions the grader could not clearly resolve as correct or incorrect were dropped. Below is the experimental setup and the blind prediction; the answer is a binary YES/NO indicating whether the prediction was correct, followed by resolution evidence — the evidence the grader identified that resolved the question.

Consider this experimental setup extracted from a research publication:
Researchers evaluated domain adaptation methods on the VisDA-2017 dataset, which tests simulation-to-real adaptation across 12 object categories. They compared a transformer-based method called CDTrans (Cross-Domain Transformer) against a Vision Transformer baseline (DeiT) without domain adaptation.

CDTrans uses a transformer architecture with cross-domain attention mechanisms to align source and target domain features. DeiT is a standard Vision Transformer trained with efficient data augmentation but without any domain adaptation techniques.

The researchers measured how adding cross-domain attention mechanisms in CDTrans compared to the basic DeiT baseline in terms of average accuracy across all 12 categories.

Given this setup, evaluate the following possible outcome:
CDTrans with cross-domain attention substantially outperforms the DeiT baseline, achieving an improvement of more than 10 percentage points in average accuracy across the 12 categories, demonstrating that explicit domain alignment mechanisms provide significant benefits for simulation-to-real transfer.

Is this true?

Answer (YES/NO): YES